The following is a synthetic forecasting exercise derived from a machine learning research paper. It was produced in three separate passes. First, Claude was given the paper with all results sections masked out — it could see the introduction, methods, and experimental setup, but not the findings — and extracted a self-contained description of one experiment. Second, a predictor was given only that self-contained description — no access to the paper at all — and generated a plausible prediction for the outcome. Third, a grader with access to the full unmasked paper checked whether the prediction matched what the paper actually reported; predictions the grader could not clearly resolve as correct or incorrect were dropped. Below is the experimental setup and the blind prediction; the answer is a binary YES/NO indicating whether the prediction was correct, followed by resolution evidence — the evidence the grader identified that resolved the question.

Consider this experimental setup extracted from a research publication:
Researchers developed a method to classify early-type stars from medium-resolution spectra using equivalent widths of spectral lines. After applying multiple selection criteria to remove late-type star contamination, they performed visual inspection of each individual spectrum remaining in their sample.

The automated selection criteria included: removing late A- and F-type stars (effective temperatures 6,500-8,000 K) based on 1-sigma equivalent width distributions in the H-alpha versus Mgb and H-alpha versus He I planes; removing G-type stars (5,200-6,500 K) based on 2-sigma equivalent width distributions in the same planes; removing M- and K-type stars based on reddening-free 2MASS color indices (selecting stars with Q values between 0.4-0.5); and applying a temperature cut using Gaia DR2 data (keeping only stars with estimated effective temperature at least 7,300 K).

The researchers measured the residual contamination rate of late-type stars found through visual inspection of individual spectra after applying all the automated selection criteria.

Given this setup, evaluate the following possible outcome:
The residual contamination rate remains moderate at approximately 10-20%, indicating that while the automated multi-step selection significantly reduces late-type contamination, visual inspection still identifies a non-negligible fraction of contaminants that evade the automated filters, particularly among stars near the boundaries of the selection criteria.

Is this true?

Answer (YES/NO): NO